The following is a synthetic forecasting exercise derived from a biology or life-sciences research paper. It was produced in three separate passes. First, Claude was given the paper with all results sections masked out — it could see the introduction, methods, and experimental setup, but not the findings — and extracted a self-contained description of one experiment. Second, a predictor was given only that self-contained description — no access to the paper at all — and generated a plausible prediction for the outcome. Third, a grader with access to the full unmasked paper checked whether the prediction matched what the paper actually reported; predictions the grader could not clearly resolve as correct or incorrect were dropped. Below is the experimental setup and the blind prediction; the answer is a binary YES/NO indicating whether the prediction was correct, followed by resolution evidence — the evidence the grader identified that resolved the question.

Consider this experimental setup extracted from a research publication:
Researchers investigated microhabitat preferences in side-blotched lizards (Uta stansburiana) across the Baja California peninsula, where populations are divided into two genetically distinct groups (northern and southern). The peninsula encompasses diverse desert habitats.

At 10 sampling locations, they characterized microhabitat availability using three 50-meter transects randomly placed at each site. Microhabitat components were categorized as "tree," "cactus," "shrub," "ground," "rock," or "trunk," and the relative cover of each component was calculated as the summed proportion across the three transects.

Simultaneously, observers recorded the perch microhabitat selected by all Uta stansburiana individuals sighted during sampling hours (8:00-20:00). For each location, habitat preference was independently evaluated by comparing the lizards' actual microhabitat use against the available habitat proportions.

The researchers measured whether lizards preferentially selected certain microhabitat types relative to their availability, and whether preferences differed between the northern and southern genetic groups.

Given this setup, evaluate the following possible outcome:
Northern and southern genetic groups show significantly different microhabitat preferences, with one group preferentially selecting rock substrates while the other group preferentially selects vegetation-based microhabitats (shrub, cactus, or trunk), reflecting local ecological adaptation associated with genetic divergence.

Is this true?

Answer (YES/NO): NO